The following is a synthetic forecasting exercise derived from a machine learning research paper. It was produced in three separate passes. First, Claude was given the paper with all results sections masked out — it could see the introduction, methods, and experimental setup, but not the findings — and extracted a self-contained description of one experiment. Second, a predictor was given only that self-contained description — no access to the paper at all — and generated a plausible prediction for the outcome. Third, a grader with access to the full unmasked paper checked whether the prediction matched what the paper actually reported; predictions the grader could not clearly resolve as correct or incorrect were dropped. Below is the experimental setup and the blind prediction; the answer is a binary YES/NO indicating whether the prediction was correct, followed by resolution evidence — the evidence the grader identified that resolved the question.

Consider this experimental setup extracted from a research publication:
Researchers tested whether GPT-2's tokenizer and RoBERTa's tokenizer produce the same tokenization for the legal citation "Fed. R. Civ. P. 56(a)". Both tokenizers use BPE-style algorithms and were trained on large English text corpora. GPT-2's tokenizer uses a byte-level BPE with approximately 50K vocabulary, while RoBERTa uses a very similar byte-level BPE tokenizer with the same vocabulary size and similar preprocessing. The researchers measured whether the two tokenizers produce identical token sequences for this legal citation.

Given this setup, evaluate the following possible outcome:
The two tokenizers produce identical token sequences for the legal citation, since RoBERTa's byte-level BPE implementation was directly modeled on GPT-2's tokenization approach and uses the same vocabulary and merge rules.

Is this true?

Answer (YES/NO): YES